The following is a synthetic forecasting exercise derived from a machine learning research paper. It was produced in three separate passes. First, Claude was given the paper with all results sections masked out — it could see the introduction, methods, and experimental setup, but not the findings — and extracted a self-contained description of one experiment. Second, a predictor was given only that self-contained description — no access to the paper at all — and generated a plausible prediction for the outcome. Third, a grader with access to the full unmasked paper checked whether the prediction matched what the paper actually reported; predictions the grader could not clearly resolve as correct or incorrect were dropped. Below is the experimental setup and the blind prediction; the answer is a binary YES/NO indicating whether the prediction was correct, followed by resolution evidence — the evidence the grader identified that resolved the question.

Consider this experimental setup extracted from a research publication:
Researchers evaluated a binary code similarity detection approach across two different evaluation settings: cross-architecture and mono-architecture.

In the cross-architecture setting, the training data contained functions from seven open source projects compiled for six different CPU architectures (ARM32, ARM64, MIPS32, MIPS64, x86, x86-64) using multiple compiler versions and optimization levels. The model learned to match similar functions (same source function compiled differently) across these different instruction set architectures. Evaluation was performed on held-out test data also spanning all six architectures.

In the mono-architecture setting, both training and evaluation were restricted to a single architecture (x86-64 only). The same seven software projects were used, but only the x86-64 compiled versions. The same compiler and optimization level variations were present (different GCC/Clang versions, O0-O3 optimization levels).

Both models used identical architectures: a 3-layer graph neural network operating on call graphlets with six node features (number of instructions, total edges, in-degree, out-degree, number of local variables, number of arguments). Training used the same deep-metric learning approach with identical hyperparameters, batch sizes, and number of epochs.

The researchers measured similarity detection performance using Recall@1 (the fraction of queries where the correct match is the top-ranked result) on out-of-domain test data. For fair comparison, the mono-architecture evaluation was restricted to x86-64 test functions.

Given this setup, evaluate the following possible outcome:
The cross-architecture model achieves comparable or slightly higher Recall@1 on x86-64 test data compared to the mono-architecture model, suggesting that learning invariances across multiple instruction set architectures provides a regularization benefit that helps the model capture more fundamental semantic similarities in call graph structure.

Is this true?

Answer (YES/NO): YES